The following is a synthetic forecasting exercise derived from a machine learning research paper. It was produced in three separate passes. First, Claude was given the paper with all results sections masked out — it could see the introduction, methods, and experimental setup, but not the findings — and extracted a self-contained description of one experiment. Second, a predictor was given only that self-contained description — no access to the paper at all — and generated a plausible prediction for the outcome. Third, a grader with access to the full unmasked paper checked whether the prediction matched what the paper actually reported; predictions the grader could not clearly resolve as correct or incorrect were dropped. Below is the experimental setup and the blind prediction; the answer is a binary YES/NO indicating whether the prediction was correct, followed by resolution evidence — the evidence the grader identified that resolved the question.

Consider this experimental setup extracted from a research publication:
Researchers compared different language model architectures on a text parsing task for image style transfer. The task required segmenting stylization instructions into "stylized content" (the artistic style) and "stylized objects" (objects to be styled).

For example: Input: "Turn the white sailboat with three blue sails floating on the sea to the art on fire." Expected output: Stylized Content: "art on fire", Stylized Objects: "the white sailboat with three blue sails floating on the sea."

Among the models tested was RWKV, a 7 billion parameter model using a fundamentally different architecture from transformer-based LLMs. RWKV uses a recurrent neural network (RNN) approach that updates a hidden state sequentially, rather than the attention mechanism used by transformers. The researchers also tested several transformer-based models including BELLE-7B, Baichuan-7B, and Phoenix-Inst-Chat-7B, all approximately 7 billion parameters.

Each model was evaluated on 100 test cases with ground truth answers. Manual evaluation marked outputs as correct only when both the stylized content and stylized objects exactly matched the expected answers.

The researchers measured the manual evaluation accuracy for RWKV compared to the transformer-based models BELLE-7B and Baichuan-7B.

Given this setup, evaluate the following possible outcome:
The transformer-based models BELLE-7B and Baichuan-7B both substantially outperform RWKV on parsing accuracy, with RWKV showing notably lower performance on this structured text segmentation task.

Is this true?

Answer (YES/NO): NO